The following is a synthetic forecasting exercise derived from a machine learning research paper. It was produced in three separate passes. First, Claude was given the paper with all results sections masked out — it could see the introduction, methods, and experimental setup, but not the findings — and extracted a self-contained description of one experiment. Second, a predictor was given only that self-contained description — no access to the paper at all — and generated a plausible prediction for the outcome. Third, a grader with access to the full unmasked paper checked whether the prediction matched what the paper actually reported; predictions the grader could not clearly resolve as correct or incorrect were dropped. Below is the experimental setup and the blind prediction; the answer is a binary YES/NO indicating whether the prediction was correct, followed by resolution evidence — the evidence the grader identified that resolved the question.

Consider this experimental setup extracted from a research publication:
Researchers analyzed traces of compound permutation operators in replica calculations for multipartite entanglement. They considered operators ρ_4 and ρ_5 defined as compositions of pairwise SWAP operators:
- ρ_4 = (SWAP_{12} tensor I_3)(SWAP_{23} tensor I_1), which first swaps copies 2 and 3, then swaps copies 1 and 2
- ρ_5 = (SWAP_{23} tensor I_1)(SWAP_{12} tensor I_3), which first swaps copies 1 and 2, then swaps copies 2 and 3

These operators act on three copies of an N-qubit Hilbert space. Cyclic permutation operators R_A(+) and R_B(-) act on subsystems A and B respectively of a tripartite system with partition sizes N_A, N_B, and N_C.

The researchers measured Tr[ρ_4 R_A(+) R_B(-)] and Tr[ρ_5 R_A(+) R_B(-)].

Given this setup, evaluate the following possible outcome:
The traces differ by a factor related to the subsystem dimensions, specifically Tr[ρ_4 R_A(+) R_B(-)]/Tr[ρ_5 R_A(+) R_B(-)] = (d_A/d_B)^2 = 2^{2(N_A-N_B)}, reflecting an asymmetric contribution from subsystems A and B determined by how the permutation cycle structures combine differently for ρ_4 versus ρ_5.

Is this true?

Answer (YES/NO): NO